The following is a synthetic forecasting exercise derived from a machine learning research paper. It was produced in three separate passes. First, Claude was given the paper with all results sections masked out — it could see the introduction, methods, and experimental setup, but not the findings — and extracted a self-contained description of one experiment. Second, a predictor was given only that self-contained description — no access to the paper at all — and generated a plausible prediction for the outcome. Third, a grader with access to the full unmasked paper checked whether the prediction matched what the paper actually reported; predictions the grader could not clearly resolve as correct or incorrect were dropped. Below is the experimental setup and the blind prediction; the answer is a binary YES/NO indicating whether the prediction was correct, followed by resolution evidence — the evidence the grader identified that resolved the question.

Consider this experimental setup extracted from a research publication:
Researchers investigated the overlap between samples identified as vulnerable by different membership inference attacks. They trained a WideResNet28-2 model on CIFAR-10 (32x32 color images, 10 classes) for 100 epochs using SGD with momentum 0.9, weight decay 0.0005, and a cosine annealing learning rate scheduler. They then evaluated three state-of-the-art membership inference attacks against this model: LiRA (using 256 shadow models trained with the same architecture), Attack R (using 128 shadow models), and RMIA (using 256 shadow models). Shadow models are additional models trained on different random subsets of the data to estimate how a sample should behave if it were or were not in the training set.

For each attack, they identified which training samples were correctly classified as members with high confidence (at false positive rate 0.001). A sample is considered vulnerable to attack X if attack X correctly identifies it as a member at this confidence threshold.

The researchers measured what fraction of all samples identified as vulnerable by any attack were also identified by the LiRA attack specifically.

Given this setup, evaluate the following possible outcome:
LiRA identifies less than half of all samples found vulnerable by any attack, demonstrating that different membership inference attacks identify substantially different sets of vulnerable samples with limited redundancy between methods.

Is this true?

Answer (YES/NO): NO